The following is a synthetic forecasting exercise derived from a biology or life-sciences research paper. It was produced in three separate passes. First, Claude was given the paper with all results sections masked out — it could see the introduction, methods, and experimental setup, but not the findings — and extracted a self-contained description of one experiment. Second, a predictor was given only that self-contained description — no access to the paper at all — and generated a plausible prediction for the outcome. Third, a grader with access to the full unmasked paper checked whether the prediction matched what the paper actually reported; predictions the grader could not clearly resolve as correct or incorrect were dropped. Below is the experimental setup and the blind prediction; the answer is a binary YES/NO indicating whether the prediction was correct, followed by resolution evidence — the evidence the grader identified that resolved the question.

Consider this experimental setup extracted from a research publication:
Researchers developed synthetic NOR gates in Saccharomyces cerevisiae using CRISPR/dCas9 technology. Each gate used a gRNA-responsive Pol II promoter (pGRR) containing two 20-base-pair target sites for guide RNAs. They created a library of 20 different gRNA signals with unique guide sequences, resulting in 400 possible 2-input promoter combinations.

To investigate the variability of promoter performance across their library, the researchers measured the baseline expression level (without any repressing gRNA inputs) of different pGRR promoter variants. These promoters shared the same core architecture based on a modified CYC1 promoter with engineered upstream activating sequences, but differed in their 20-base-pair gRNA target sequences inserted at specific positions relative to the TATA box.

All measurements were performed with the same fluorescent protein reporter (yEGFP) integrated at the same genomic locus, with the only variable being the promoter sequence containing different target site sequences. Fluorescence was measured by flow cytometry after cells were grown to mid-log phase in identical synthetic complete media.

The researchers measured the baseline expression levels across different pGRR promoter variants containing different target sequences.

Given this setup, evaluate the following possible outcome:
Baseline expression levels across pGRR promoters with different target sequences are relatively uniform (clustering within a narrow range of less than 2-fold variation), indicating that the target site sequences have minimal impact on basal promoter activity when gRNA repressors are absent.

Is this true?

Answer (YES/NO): YES